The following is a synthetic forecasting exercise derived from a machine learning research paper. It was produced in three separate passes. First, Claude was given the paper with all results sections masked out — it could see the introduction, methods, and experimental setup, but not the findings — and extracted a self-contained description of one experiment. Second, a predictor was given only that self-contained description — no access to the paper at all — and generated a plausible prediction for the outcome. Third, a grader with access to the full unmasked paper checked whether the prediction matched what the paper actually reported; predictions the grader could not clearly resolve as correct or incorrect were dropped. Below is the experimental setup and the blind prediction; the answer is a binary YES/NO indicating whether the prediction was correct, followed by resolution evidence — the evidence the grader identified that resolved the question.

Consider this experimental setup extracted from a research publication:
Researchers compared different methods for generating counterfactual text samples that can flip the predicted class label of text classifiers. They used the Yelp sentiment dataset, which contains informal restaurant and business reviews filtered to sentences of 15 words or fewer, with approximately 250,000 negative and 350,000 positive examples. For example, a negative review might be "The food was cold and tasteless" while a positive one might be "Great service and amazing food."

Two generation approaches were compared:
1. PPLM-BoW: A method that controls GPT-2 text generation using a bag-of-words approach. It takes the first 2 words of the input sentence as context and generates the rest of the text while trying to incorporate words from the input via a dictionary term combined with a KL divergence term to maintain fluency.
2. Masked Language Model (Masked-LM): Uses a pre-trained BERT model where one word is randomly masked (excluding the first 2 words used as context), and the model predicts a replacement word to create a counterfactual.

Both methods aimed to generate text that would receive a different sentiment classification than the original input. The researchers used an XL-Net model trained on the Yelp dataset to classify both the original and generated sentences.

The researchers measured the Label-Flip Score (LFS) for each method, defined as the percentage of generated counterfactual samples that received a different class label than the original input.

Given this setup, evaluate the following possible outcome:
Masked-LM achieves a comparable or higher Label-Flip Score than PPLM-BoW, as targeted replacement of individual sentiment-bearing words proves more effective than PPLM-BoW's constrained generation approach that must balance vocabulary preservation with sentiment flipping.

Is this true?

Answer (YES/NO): NO